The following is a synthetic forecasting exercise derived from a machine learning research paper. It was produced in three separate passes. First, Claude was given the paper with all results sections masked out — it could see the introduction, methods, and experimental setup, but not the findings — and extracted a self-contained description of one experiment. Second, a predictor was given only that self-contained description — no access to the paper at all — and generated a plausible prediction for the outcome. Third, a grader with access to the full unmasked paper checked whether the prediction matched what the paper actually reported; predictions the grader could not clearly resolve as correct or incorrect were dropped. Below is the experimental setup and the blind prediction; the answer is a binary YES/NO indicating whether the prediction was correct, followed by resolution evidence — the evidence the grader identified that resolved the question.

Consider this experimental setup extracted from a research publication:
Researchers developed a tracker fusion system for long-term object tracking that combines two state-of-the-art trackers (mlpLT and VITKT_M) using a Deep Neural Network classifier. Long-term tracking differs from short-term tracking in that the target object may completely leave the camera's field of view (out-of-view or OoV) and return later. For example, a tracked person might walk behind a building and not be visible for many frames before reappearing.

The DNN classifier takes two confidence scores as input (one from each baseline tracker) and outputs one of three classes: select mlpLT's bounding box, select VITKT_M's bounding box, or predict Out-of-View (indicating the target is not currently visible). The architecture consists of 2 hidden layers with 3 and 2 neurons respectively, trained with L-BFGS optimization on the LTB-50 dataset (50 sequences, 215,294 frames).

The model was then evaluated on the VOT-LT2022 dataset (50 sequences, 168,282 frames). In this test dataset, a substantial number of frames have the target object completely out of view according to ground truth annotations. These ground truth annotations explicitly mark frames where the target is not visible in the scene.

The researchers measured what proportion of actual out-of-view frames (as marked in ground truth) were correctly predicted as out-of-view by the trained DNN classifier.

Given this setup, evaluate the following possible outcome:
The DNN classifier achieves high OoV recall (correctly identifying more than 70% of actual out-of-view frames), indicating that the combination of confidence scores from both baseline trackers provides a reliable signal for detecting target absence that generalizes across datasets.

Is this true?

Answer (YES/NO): NO